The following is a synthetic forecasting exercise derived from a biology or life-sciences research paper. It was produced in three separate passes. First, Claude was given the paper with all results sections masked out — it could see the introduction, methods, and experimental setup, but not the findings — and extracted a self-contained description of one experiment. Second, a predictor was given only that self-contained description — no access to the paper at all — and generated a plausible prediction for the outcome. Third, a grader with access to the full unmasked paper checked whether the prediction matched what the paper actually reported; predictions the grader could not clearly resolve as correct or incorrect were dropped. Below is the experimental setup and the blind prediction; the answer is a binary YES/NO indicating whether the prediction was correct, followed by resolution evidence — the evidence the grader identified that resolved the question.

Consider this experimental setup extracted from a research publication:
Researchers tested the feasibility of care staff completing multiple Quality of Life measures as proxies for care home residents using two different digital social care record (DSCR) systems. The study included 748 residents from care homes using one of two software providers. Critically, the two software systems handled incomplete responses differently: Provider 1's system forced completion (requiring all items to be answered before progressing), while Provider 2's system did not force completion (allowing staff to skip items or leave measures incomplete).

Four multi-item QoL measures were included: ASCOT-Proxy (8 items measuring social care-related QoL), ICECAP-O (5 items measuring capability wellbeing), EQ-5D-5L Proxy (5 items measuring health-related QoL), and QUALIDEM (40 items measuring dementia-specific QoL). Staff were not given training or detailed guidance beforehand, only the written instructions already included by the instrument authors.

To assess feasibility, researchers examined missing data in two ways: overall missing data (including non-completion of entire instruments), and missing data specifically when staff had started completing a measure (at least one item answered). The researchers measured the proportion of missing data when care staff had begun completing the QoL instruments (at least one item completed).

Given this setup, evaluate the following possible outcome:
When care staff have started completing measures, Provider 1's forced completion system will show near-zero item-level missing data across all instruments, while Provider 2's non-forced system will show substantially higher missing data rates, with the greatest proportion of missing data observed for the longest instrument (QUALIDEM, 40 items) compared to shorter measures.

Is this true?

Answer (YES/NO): NO